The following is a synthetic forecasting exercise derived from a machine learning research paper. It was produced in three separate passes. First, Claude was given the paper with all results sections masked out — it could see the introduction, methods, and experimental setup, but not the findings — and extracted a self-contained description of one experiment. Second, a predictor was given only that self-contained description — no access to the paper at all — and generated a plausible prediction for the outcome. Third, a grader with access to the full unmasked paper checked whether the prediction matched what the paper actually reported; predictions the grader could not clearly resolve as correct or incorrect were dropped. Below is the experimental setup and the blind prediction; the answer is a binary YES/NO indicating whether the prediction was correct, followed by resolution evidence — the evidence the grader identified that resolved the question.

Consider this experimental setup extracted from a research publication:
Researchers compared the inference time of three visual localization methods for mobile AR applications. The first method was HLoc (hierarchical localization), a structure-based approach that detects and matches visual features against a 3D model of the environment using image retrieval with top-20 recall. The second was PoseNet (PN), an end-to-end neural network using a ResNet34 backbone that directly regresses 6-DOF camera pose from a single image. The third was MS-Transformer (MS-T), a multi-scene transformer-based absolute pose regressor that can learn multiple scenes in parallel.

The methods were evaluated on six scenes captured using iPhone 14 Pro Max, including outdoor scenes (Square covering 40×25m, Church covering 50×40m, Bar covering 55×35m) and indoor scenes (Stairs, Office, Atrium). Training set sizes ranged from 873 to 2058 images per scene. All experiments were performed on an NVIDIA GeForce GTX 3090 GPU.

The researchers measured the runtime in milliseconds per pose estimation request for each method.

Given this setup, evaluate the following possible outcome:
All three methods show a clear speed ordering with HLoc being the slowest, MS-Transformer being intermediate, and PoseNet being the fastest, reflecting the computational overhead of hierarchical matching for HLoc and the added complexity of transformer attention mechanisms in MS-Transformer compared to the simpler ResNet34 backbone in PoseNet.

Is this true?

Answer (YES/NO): YES